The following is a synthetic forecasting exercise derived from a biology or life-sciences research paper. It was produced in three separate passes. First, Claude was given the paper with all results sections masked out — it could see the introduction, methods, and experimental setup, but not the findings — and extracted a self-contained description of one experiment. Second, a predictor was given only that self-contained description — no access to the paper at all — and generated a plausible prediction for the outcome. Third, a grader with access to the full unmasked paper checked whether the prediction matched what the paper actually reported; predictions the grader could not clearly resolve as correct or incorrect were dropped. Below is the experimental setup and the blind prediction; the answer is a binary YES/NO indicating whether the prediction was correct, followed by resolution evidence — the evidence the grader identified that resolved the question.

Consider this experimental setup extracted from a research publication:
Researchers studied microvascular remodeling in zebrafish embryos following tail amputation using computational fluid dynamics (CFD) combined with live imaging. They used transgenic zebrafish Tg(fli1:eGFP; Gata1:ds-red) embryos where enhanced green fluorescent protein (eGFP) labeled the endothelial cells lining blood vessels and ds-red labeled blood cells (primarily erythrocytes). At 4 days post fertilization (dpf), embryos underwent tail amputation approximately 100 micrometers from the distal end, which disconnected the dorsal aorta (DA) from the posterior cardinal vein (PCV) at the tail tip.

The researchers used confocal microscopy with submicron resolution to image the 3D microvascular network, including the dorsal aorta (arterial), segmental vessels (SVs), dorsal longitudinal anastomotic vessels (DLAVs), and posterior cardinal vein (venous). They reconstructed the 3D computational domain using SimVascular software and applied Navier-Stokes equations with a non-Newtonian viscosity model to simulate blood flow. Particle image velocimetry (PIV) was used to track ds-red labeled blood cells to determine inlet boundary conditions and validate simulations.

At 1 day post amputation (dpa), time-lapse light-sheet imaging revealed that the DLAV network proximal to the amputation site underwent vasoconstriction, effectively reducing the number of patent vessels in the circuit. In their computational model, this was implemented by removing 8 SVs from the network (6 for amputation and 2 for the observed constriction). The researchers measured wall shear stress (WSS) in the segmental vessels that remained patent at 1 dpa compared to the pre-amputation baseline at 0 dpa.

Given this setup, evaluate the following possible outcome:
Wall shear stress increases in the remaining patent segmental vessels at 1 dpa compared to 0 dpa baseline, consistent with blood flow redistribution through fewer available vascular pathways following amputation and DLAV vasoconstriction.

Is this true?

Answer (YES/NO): YES